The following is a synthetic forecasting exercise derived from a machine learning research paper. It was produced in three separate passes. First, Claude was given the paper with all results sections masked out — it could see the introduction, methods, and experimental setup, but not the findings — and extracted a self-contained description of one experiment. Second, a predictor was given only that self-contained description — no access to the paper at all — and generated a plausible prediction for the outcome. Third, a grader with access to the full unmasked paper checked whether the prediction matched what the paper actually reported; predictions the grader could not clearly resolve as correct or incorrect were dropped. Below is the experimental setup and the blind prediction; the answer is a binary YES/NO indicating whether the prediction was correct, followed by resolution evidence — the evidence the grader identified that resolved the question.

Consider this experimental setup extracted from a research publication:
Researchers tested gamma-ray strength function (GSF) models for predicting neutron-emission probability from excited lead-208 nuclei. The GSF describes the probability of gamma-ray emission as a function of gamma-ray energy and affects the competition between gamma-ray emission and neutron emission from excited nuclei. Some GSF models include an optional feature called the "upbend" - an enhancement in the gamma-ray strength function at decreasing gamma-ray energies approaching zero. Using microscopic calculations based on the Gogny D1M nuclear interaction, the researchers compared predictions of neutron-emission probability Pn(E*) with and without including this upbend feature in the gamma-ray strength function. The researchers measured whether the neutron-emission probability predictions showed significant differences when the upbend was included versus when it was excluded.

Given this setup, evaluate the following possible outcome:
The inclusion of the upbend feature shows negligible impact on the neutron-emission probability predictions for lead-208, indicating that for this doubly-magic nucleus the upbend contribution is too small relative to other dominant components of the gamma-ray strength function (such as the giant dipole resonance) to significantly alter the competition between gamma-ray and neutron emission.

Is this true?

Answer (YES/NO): YES